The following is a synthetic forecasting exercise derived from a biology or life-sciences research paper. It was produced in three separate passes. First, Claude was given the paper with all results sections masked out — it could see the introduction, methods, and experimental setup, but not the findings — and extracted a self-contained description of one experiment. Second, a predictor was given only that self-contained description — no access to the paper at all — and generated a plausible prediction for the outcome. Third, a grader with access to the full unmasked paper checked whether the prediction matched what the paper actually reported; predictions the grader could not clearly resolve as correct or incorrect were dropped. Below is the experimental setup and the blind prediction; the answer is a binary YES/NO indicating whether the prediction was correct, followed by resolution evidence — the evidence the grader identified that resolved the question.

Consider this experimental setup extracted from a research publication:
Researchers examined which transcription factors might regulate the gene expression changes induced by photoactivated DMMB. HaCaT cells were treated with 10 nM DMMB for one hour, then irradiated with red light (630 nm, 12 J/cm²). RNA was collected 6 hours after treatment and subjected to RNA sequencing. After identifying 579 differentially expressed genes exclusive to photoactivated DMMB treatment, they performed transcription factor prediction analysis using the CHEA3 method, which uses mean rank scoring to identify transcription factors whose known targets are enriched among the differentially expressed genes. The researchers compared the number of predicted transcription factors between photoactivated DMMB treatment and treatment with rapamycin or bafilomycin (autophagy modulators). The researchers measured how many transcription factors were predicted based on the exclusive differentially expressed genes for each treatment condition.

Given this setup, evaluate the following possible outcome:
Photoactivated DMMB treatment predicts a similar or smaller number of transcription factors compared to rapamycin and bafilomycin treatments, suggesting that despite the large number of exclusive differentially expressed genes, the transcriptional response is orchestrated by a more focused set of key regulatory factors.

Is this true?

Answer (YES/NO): NO